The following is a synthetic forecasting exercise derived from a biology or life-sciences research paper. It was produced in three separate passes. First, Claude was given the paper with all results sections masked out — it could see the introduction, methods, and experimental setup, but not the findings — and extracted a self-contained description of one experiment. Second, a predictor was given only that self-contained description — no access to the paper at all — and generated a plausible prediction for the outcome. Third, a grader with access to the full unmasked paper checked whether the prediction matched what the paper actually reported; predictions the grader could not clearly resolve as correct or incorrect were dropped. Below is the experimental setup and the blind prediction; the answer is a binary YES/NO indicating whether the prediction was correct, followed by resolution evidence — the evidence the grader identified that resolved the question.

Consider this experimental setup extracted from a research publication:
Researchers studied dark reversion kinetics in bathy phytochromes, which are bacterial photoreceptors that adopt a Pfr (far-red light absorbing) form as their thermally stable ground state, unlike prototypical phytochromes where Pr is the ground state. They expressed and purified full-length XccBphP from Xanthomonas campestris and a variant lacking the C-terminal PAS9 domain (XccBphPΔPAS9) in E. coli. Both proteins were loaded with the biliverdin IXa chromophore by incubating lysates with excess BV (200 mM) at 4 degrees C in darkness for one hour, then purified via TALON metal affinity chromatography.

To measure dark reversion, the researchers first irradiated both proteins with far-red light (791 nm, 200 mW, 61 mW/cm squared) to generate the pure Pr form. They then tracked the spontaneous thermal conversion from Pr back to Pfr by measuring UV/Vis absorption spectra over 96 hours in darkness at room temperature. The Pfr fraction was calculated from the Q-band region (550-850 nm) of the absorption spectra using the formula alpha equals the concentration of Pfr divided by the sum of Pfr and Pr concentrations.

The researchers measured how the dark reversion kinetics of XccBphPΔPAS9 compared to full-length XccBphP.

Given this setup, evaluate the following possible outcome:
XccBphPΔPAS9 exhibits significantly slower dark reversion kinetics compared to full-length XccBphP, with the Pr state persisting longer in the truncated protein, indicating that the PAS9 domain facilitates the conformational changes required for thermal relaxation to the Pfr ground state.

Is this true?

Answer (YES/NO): NO